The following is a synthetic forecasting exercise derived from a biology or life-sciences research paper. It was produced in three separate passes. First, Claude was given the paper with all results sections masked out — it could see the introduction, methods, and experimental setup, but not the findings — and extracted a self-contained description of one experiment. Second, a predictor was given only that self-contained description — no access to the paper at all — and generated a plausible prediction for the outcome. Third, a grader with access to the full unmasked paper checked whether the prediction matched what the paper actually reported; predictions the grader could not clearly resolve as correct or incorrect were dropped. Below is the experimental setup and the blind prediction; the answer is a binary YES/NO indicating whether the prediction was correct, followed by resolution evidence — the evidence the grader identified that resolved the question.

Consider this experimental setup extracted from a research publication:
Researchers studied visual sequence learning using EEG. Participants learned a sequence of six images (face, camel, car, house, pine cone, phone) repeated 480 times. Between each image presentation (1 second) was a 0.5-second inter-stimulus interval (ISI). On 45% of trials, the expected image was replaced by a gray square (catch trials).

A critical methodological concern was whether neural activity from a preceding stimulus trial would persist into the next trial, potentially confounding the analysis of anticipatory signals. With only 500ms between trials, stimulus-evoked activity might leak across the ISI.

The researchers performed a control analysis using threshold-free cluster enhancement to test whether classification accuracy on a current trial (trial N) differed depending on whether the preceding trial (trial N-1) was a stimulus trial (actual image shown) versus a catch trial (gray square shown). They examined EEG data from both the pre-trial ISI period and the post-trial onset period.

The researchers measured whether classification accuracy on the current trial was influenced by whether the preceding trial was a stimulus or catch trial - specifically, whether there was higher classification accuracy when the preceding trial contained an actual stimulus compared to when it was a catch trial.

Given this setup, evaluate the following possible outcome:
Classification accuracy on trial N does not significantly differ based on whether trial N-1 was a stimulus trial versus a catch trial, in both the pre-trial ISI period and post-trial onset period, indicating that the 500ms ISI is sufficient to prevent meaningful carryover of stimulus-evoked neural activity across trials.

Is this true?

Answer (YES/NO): NO